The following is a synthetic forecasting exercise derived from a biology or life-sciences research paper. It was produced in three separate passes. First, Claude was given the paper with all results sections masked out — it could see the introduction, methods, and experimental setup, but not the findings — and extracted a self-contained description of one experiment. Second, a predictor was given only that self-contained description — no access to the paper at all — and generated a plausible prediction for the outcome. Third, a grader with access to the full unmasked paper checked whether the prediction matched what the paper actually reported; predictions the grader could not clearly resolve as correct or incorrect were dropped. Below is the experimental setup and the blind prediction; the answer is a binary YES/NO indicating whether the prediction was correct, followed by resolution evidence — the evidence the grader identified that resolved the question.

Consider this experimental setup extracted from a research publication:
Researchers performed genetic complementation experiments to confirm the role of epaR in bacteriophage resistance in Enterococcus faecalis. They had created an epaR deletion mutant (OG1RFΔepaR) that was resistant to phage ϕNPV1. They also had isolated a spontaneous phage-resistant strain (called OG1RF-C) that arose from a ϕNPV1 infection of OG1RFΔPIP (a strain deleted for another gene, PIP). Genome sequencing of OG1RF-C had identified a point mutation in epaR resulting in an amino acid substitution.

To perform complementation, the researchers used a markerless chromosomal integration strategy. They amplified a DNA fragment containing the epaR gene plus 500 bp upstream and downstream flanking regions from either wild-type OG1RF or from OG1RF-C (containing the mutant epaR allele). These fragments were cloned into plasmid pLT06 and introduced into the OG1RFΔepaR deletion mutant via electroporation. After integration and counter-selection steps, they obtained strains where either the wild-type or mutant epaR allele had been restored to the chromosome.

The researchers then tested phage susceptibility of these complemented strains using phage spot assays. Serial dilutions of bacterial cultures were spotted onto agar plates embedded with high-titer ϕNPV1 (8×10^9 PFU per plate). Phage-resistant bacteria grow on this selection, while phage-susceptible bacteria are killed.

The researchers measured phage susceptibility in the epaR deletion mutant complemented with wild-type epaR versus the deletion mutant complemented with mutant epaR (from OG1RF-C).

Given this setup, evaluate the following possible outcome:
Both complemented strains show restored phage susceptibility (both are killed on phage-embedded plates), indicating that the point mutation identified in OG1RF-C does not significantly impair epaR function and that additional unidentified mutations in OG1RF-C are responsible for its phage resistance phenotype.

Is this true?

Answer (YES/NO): NO